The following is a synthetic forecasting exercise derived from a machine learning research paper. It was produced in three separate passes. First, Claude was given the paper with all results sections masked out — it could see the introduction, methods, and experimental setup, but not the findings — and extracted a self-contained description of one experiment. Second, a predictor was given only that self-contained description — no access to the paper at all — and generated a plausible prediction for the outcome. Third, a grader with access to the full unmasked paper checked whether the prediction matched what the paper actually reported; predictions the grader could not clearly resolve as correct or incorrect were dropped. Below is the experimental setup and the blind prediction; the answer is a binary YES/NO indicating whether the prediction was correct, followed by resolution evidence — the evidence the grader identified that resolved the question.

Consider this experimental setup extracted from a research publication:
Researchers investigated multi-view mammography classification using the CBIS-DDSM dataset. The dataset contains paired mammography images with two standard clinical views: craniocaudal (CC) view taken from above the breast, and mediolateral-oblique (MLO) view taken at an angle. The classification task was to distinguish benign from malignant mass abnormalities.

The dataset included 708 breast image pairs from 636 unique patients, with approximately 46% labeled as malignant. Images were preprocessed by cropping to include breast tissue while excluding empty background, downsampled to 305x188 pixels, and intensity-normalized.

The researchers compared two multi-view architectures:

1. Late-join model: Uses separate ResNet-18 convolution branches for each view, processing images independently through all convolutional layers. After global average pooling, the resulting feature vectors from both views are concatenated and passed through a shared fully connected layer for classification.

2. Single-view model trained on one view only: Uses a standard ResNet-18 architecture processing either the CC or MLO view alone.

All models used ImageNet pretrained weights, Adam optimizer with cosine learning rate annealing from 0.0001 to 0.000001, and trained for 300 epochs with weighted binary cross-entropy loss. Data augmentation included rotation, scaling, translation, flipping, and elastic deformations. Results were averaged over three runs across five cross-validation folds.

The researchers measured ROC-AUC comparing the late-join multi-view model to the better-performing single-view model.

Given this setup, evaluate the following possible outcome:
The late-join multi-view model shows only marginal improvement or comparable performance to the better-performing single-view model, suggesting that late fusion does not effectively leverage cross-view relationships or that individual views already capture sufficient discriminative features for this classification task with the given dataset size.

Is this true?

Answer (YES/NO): NO